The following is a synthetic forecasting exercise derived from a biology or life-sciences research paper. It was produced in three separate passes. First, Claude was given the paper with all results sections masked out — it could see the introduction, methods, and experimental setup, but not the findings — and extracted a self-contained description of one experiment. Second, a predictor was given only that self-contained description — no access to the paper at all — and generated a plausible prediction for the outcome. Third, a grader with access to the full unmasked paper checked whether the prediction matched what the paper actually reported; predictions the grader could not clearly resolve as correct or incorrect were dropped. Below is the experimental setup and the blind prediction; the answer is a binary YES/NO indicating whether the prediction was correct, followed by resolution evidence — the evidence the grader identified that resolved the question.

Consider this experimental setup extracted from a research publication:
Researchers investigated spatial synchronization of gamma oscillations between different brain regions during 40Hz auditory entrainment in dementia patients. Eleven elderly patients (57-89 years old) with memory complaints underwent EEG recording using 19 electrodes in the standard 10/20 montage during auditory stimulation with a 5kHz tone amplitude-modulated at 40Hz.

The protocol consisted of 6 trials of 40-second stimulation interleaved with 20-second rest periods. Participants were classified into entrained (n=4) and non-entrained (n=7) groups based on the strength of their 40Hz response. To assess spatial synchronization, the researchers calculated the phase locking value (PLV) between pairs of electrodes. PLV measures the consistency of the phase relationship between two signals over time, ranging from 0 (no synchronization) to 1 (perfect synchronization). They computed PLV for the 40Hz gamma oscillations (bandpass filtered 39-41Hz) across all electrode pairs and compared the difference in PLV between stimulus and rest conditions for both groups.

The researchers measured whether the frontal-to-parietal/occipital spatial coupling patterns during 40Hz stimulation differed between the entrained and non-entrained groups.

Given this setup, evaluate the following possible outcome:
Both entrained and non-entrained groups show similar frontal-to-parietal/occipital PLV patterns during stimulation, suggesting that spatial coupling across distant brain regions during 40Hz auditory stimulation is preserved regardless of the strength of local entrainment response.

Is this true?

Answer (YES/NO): NO